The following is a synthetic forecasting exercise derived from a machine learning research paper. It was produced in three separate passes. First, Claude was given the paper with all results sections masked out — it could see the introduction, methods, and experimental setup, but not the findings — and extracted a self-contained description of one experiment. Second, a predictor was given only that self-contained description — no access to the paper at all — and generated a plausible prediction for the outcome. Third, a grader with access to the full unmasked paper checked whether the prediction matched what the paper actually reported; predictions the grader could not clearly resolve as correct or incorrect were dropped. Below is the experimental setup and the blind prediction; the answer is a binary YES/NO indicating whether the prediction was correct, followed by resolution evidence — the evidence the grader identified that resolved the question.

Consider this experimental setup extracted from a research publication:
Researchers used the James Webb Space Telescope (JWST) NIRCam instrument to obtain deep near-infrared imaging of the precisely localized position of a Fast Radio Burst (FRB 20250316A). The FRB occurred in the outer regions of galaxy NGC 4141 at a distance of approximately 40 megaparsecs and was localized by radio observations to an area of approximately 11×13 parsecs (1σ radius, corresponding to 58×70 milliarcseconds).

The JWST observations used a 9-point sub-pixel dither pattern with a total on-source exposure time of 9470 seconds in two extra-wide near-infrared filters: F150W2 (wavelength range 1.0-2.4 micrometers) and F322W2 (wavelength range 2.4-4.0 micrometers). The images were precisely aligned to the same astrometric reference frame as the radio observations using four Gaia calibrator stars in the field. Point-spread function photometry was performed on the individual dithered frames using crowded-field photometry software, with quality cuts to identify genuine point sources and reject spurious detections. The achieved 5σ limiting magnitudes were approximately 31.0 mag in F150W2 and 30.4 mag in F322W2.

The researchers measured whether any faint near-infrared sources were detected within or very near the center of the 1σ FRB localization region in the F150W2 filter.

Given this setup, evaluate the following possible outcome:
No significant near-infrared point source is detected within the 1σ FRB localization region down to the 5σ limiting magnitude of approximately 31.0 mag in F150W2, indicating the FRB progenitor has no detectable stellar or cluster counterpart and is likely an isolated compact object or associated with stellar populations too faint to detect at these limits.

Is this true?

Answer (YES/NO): NO